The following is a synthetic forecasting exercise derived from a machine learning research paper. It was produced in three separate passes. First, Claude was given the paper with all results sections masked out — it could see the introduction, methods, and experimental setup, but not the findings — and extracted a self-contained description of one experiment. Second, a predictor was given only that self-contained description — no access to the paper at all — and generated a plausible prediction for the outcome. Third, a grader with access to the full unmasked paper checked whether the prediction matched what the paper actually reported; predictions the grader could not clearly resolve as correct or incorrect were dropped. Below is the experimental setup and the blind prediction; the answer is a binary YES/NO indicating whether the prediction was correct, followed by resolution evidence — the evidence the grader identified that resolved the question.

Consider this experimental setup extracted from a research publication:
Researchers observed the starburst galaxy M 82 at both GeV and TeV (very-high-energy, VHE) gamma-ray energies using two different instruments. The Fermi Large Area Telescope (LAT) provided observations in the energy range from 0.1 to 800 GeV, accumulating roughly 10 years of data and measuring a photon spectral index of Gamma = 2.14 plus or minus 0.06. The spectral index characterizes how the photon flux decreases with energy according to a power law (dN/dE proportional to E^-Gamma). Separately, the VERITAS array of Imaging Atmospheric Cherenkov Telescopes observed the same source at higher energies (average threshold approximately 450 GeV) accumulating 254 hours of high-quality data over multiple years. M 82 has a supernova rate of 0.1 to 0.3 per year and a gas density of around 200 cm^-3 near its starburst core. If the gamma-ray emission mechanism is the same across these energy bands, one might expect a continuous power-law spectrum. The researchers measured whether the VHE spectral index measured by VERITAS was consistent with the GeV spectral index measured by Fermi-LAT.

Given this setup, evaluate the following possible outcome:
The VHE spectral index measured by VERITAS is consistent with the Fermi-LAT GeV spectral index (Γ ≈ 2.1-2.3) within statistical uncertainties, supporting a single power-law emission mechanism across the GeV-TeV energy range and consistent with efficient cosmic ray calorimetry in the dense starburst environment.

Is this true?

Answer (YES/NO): YES